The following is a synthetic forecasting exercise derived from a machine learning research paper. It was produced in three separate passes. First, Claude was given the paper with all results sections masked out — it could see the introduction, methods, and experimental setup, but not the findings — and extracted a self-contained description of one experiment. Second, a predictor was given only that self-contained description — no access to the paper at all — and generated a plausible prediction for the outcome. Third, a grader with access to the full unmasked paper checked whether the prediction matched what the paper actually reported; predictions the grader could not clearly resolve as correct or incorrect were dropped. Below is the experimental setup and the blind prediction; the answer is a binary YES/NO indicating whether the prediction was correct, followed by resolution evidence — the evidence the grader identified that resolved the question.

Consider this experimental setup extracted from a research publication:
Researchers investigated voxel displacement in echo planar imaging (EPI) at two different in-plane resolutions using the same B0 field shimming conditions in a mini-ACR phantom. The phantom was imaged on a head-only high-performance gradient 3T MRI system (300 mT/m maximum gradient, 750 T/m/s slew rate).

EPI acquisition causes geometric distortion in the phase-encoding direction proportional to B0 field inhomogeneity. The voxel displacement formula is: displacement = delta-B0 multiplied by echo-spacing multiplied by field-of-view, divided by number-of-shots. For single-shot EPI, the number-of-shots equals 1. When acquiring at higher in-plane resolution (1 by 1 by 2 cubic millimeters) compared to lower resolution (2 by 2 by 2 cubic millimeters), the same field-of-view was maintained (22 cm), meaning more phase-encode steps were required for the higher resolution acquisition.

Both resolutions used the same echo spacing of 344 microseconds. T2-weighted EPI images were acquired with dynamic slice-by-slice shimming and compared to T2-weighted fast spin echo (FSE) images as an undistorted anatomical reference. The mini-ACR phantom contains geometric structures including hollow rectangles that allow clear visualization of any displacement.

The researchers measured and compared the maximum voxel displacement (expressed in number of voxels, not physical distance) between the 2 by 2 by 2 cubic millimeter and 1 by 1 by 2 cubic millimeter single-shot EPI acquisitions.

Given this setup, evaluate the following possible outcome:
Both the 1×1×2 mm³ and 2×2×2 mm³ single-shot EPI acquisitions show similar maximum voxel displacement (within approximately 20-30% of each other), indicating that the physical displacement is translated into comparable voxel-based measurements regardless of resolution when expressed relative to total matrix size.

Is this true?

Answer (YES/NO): NO